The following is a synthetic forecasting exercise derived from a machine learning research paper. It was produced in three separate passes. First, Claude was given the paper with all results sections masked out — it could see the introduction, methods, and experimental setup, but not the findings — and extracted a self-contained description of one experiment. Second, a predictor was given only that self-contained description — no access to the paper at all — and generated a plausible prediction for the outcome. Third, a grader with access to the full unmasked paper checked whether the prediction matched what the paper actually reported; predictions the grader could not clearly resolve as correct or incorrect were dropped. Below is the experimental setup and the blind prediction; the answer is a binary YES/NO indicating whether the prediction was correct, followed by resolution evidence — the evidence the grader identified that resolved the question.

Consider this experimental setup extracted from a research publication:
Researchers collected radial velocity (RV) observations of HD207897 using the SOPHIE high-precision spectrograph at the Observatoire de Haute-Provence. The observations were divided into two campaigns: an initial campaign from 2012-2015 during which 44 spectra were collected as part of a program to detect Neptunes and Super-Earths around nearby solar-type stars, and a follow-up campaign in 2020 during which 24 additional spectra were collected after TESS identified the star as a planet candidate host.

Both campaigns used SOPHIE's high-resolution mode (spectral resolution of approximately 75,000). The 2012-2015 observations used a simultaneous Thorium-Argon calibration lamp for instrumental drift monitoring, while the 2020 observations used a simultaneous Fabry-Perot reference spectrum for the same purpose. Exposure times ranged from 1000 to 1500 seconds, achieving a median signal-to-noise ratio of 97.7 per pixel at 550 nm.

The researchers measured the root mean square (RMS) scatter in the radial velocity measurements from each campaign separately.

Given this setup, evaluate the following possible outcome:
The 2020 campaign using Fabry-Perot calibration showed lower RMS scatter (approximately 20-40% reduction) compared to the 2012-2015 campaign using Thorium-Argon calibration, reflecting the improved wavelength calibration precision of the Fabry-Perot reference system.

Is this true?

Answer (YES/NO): YES